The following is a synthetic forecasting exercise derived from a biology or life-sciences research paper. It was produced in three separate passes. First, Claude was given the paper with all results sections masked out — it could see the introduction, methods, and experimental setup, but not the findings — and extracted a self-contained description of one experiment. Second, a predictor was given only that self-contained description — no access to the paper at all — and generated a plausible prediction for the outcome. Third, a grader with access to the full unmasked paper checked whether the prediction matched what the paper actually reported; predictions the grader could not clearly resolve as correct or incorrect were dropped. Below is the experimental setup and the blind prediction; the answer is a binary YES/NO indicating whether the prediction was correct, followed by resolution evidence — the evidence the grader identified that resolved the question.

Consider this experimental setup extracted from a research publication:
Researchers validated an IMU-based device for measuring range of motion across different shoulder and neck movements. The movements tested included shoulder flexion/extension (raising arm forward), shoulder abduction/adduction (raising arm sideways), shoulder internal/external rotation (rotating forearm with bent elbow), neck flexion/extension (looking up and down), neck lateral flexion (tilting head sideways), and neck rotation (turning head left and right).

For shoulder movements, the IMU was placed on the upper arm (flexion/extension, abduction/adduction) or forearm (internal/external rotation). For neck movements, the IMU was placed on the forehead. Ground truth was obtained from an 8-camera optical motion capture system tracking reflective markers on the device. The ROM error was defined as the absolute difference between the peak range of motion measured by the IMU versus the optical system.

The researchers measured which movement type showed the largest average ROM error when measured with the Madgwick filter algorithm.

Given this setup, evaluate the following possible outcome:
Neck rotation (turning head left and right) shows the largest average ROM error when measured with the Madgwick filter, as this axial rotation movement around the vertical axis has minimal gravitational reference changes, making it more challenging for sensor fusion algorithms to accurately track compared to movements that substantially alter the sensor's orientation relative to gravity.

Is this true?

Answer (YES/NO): NO